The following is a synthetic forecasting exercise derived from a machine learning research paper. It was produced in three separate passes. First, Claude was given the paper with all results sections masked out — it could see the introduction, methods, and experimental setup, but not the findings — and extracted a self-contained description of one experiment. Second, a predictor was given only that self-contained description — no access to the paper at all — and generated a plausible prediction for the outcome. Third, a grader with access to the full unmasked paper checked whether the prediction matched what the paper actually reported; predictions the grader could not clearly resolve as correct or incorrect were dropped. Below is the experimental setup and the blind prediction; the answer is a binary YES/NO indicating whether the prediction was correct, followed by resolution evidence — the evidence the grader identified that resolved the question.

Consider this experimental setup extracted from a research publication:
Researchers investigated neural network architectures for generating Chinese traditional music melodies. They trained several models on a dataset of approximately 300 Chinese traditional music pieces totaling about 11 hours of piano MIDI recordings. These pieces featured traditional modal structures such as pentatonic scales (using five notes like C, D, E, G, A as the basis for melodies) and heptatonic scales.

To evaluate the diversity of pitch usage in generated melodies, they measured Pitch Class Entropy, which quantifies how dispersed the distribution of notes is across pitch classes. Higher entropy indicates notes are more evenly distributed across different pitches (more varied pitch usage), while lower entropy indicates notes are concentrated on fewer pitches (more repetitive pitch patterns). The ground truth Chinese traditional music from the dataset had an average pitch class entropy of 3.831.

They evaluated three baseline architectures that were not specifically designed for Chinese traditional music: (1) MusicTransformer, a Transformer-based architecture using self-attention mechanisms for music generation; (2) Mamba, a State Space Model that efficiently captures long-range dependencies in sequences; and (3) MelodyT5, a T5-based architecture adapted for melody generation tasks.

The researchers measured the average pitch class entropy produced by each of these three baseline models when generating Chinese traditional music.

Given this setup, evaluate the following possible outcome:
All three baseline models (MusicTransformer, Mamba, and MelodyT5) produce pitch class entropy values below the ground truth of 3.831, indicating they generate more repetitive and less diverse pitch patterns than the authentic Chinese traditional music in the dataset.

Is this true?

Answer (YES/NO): YES